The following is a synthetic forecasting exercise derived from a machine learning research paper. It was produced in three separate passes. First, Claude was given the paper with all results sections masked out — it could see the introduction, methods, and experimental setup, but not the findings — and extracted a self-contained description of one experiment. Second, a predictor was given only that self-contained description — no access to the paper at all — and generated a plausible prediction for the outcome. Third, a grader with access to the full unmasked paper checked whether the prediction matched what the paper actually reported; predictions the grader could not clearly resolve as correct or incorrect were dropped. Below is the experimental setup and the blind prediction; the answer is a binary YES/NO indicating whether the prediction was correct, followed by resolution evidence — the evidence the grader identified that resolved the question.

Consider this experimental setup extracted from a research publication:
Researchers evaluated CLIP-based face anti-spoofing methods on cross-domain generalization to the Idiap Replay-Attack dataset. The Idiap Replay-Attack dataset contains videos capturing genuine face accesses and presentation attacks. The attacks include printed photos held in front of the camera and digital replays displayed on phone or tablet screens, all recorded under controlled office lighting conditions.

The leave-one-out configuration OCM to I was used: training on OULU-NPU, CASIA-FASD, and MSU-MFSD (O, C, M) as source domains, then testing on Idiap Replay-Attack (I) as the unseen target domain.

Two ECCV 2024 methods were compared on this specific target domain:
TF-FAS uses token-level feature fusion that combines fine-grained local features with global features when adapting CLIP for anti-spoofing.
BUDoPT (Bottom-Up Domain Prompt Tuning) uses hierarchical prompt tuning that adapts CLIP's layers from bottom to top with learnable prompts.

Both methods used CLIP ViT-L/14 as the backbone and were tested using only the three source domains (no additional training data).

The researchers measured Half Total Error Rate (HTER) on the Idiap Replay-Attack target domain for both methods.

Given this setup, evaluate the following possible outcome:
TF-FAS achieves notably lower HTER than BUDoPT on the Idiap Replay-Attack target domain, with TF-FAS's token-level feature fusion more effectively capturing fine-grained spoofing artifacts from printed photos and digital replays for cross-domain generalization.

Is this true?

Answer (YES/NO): YES